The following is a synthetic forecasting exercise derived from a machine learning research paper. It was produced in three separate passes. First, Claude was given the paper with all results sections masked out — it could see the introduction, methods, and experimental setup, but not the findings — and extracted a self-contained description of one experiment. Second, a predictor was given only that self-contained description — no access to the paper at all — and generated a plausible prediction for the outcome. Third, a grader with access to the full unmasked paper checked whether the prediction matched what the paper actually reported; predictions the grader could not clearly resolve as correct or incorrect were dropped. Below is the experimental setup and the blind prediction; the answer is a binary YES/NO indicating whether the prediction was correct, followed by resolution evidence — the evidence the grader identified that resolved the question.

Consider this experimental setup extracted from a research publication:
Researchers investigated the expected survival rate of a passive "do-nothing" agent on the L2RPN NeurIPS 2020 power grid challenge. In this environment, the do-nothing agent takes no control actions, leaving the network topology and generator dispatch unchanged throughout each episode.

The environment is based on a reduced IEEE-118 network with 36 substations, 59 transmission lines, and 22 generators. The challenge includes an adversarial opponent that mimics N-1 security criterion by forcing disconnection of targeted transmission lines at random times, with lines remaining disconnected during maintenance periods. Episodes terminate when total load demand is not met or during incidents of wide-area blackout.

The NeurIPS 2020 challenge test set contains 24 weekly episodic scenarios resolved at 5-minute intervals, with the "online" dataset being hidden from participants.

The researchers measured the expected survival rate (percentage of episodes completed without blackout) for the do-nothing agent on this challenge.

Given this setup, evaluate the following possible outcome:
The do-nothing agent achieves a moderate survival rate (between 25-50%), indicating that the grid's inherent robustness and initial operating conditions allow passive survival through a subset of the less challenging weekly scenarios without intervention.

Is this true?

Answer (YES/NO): NO